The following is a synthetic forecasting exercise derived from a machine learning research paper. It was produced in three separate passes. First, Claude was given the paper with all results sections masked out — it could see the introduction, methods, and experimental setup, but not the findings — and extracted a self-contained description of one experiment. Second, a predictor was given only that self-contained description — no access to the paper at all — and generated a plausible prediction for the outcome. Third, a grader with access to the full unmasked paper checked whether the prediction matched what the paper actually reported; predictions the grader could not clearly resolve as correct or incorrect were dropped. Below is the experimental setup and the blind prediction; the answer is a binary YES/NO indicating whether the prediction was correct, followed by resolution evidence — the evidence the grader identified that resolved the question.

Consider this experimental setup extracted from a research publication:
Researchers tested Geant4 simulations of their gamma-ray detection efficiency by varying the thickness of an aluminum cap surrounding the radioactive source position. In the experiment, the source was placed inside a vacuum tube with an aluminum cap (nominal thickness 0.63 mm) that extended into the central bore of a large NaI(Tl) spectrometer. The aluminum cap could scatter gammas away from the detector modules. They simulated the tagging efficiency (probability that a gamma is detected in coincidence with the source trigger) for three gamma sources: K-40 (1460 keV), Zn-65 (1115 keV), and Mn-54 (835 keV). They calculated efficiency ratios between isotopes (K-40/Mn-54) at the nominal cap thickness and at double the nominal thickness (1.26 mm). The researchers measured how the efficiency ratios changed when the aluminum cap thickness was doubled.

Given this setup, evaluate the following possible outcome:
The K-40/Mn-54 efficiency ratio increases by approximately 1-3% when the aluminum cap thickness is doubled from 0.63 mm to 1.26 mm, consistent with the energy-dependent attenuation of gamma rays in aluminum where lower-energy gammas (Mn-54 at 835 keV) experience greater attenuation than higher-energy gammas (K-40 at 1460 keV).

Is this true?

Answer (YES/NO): NO